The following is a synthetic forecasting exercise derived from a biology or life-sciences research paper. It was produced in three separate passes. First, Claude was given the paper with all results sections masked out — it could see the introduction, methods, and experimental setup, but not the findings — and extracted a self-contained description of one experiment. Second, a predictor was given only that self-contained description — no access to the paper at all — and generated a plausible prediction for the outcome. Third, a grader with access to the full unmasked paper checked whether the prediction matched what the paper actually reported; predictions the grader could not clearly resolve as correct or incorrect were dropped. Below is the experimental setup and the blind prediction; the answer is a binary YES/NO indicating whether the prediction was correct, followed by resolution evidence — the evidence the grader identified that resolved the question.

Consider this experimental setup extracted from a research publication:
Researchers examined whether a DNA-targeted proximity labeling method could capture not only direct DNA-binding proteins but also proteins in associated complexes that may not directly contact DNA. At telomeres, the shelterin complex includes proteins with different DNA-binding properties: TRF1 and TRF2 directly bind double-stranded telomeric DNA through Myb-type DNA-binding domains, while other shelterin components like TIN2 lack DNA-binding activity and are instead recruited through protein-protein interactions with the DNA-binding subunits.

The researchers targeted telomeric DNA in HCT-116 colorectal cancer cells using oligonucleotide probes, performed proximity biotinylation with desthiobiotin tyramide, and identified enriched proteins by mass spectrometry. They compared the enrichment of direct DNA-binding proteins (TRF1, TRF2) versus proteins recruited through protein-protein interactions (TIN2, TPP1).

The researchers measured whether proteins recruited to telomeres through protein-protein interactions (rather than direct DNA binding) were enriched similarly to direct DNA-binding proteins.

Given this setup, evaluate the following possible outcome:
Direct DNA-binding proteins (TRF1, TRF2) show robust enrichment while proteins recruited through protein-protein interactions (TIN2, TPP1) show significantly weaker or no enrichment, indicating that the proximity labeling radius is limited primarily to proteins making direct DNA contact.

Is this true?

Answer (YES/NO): YES